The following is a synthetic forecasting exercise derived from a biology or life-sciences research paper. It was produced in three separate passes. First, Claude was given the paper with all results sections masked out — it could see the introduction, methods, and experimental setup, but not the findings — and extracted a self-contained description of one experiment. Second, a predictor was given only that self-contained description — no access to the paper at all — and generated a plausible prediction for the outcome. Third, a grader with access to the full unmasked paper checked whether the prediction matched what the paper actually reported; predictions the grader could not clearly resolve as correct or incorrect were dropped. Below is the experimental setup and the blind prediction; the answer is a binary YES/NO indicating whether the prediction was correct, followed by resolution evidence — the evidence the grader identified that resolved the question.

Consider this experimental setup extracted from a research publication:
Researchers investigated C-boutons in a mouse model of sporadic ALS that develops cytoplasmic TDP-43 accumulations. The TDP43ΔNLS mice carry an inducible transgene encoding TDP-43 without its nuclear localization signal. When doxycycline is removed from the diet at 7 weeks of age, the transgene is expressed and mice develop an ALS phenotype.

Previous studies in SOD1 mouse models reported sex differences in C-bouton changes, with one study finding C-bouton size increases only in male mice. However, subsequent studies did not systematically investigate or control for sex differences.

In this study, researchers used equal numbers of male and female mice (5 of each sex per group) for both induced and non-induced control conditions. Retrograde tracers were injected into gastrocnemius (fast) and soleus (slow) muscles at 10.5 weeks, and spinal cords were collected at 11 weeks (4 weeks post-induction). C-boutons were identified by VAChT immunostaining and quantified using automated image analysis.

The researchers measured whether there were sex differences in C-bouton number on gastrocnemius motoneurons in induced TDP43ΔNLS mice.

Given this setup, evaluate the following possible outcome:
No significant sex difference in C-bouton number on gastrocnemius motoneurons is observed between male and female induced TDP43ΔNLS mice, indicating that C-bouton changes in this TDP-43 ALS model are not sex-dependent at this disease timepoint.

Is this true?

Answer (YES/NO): NO